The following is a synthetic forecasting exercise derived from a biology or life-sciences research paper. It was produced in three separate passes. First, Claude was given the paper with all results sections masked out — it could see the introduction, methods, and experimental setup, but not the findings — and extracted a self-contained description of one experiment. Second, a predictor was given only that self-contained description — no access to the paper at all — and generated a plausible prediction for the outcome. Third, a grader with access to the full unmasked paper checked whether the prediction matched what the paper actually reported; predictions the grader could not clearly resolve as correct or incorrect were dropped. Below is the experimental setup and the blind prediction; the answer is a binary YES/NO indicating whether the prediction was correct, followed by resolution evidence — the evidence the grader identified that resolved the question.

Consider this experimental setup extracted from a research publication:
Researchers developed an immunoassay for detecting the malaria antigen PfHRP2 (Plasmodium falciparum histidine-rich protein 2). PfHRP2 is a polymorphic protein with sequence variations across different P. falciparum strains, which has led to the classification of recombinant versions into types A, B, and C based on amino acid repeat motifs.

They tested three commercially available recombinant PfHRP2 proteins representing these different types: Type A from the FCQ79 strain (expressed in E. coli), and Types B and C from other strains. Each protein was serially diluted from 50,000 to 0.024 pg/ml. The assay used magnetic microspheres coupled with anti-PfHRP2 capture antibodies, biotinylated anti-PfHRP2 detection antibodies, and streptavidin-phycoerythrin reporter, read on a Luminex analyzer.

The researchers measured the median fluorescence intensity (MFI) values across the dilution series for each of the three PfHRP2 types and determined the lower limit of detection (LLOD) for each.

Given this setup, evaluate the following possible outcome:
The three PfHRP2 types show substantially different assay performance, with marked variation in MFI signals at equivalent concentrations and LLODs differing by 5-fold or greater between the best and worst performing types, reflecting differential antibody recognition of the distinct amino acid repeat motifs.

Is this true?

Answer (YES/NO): NO